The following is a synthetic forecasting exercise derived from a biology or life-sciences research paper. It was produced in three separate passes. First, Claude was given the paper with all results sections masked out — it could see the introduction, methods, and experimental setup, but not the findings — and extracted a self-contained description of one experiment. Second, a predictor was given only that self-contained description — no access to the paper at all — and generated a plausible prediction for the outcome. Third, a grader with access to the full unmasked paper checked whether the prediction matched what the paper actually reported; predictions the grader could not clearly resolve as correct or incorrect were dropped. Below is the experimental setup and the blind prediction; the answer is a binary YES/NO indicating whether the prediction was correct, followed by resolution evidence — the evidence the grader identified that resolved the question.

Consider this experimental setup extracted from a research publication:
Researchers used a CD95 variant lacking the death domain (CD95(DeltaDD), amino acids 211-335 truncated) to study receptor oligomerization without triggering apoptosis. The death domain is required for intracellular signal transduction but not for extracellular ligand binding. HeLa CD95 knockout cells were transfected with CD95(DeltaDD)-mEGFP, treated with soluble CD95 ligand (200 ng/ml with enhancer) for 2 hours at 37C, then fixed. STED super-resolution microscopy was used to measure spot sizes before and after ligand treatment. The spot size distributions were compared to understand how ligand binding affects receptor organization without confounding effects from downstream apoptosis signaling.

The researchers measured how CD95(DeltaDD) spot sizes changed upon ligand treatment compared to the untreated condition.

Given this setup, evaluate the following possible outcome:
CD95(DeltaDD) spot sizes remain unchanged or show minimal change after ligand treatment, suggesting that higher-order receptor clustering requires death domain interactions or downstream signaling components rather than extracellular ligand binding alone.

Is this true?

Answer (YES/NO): NO